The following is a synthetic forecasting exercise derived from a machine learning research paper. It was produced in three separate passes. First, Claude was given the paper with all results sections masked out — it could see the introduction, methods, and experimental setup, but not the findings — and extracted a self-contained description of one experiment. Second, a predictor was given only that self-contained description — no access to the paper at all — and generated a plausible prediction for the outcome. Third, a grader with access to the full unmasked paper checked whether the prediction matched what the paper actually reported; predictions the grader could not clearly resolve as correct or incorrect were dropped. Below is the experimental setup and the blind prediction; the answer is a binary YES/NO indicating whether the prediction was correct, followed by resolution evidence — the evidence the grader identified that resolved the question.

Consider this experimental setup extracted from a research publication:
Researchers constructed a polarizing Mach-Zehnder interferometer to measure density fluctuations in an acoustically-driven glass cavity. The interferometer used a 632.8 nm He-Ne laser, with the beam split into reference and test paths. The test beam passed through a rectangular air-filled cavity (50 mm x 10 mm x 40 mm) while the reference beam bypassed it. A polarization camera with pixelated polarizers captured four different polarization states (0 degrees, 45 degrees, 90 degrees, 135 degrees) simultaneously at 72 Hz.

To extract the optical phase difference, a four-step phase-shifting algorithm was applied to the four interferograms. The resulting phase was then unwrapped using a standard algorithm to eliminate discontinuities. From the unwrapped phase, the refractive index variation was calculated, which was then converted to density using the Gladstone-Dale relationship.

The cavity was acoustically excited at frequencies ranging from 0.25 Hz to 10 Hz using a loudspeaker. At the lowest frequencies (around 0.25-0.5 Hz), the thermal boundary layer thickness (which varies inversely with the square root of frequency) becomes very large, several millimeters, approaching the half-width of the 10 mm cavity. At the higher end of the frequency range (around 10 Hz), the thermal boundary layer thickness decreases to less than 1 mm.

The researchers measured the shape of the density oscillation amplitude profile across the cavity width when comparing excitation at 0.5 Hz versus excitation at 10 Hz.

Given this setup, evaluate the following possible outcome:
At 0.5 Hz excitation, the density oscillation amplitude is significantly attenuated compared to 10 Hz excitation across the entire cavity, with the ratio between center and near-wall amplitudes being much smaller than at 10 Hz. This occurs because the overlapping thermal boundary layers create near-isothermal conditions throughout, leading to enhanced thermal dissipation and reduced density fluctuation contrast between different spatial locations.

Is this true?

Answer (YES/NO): NO